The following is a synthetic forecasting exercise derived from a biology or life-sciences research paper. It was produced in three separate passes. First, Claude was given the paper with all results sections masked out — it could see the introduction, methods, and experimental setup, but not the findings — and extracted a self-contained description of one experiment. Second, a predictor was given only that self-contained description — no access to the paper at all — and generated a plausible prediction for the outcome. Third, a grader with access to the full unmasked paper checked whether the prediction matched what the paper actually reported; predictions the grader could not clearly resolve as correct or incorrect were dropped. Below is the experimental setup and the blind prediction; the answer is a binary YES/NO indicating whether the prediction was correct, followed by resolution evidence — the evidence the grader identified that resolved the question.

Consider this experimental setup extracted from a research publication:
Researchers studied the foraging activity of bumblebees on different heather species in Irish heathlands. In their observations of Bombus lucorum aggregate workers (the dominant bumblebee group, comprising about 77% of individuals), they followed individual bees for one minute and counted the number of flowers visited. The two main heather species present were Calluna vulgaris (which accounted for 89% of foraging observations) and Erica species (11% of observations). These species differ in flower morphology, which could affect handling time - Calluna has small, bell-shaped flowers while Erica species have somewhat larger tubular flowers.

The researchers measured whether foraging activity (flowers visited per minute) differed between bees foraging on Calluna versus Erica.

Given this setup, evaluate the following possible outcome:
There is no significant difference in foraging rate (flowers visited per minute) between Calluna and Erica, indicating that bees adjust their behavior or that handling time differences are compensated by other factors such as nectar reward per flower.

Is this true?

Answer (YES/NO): NO